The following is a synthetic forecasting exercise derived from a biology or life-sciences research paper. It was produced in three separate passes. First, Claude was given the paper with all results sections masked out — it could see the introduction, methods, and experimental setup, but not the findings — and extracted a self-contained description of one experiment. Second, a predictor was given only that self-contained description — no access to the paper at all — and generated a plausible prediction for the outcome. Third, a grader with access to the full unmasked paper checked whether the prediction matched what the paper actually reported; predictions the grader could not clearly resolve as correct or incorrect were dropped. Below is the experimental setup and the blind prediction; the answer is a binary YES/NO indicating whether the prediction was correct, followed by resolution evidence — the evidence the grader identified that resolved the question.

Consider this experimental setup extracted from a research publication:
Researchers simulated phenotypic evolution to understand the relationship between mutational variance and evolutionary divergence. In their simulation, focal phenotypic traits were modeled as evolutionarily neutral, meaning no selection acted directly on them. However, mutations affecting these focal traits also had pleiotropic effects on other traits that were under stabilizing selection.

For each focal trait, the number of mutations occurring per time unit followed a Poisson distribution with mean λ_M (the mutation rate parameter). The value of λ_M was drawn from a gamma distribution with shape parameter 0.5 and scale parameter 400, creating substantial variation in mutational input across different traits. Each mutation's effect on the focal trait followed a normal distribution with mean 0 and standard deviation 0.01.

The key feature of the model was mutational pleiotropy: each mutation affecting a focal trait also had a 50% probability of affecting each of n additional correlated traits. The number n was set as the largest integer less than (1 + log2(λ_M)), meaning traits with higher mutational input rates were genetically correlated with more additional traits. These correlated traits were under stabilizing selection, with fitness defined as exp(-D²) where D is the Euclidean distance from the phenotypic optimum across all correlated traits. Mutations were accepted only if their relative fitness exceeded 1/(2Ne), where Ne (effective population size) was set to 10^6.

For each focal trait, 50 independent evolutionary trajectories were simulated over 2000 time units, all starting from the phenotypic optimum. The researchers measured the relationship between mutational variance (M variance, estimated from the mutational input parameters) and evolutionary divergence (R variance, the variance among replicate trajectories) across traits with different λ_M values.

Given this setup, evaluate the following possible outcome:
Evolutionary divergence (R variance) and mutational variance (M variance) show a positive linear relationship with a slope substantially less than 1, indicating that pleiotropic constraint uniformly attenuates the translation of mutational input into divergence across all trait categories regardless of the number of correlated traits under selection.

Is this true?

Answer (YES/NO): NO